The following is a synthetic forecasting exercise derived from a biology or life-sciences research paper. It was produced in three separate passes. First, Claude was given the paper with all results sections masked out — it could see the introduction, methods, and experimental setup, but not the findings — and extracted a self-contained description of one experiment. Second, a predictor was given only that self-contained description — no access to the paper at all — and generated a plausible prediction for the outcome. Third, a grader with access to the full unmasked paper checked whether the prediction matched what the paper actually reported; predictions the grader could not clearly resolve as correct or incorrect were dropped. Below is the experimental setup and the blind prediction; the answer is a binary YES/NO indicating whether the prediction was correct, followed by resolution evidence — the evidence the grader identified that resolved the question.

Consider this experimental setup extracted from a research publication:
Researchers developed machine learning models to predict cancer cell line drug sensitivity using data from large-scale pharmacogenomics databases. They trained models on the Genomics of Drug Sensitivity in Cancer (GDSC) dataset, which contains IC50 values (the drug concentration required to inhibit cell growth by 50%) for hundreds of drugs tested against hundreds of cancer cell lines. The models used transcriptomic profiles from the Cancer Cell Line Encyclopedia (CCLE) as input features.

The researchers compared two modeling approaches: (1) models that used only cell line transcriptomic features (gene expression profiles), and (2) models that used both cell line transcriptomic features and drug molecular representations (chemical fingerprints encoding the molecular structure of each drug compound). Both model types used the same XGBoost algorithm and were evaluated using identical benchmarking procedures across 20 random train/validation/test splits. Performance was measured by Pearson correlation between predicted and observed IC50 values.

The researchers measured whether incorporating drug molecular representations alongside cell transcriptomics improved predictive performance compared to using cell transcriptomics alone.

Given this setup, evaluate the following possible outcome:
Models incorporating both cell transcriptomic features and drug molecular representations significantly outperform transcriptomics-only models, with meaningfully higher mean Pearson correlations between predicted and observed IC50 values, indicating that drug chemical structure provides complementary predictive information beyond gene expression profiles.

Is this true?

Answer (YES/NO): NO